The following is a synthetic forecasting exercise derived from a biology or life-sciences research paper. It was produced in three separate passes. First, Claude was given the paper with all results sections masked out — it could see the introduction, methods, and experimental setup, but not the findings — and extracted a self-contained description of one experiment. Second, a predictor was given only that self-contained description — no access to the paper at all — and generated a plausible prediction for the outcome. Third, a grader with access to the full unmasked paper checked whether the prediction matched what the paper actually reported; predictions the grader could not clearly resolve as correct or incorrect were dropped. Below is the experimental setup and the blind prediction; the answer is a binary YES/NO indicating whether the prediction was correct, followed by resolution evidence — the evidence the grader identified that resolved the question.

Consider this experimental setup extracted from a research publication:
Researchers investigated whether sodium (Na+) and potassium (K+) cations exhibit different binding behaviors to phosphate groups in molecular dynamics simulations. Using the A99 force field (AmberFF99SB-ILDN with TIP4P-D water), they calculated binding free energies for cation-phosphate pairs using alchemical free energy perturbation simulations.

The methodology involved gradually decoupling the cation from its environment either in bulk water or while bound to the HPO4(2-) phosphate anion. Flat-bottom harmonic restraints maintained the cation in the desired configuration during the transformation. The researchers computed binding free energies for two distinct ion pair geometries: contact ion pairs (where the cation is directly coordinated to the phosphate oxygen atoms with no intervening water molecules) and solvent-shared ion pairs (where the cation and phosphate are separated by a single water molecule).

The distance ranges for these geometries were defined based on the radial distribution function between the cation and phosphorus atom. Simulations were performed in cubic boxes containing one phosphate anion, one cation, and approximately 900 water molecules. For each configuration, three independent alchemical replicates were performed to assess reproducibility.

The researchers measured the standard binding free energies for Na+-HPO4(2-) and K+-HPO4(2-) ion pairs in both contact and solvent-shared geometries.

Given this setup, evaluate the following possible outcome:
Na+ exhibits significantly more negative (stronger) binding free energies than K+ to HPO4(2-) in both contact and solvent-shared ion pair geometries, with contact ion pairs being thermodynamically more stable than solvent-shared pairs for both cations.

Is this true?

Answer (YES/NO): YES